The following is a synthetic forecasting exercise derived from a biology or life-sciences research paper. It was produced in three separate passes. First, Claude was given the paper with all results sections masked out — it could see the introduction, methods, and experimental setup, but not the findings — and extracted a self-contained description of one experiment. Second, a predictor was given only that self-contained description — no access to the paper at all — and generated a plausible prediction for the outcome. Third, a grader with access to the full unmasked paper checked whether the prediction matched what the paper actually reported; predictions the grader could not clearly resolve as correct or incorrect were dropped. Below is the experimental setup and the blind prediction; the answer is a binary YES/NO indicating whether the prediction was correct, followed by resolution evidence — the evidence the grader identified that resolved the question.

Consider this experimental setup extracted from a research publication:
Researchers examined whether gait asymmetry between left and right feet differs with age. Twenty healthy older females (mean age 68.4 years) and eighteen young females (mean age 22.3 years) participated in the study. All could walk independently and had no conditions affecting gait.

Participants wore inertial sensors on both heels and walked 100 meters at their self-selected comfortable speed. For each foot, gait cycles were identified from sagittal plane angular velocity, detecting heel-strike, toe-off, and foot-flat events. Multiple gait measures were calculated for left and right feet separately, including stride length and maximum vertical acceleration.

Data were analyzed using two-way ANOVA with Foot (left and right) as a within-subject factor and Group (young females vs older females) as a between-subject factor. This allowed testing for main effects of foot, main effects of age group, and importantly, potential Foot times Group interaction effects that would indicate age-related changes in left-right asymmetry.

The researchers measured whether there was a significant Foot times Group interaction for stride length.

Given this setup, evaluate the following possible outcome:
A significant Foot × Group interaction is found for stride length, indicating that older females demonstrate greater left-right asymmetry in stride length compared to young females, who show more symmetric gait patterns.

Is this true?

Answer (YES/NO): NO